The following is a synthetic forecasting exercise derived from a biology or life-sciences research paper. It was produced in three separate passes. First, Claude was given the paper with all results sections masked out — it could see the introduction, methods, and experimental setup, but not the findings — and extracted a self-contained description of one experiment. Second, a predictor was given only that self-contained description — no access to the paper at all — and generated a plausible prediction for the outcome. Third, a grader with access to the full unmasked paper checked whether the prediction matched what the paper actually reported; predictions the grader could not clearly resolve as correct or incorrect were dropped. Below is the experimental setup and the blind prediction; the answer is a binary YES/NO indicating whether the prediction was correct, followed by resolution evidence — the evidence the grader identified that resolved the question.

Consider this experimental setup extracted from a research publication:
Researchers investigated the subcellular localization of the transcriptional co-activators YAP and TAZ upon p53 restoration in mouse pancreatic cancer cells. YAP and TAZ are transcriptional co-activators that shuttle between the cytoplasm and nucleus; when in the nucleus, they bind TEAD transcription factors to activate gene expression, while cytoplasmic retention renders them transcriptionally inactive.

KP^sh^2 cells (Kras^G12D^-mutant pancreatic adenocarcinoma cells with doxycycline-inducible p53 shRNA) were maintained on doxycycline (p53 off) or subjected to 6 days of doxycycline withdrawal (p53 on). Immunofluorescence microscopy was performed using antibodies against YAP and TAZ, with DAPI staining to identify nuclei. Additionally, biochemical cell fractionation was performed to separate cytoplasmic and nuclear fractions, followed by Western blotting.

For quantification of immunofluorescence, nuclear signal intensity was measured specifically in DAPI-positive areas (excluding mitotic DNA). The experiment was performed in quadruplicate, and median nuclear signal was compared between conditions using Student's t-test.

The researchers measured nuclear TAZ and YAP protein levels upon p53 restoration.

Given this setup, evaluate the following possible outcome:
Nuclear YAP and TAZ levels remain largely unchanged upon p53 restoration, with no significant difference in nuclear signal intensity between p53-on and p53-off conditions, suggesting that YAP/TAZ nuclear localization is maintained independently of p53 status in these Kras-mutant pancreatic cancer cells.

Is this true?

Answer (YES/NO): NO